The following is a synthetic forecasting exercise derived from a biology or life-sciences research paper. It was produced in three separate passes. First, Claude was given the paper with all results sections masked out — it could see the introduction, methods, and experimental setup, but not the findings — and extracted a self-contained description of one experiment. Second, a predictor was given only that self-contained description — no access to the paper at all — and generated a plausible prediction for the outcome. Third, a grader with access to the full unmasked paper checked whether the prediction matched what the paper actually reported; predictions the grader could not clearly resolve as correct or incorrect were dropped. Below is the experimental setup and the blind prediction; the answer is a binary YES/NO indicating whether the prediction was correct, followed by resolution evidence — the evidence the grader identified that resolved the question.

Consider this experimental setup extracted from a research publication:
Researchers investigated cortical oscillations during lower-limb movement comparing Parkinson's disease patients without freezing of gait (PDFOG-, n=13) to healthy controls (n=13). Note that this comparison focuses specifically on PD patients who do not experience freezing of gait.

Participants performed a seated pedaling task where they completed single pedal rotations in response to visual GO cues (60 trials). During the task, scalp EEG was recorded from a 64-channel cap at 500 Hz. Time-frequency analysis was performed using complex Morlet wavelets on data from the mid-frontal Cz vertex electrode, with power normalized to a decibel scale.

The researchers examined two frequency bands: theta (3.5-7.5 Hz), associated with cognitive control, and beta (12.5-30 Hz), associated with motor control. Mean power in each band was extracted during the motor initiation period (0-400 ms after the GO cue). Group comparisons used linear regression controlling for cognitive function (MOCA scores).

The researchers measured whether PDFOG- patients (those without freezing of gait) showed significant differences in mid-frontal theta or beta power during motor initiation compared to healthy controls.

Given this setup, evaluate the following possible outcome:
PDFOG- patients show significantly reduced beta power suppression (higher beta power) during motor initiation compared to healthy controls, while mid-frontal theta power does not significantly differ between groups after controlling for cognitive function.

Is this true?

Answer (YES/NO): YES